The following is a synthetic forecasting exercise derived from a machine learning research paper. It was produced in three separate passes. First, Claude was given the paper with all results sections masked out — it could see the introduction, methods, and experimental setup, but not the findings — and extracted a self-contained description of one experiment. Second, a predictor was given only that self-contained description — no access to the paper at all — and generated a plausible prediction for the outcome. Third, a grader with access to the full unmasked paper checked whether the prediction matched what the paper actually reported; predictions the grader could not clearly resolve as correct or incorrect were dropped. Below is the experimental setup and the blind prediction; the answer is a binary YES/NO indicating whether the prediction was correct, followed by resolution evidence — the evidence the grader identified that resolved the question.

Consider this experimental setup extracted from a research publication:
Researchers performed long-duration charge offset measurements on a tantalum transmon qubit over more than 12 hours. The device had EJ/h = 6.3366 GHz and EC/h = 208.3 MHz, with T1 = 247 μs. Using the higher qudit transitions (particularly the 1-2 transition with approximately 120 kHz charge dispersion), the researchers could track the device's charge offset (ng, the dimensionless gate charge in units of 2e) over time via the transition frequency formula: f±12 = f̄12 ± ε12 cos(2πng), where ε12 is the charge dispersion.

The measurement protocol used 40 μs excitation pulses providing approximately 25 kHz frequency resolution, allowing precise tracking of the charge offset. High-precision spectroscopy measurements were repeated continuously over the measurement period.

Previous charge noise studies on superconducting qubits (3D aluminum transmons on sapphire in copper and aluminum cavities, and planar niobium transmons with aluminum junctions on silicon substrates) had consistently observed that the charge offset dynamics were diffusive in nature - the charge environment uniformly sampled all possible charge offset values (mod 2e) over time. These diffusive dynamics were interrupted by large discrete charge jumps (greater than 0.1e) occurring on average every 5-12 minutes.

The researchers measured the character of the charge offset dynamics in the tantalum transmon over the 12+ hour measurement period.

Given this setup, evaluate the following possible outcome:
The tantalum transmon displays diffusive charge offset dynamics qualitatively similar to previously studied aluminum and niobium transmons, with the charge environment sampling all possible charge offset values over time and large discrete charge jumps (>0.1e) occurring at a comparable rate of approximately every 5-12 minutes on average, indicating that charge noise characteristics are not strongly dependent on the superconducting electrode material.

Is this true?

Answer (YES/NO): NO